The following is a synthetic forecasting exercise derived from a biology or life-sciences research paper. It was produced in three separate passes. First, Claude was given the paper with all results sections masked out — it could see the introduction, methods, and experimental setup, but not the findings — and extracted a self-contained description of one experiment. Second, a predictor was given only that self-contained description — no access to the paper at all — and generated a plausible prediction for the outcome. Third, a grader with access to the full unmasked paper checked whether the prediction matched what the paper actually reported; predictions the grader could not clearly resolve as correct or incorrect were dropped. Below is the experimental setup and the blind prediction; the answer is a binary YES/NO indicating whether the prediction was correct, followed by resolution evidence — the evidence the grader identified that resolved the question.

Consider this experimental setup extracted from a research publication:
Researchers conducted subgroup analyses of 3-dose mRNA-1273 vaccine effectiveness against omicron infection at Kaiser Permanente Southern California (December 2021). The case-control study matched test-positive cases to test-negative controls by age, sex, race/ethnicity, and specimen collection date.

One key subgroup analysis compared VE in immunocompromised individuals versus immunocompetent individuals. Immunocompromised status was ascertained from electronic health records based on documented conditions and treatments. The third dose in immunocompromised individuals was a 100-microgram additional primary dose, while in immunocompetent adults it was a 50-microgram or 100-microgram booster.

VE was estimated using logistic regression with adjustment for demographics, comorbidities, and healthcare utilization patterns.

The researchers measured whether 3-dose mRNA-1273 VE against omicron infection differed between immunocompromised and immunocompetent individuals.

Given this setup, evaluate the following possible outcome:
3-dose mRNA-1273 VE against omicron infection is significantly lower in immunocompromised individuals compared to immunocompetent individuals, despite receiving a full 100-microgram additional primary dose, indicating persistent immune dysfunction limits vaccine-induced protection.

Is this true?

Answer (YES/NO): YES